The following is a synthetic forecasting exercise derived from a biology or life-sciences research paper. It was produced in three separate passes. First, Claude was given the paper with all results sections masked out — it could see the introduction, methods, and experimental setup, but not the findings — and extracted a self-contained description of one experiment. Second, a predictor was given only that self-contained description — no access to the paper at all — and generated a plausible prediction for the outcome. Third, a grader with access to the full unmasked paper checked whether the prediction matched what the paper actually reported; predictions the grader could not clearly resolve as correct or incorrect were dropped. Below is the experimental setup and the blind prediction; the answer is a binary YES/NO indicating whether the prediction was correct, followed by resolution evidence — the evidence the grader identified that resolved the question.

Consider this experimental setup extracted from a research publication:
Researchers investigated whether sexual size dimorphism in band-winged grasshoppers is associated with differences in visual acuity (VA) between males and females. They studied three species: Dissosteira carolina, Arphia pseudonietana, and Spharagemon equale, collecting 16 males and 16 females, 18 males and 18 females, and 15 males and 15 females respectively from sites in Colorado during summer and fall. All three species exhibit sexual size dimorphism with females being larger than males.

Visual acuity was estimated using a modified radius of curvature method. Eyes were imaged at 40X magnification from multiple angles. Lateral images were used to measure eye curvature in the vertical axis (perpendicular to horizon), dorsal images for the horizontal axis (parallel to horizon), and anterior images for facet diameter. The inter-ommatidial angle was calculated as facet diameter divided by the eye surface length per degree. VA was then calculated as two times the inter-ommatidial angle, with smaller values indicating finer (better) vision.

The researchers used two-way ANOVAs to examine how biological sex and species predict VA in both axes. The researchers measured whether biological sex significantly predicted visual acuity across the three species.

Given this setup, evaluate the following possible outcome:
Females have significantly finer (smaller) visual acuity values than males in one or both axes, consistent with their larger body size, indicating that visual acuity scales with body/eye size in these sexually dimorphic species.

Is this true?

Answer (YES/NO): YES